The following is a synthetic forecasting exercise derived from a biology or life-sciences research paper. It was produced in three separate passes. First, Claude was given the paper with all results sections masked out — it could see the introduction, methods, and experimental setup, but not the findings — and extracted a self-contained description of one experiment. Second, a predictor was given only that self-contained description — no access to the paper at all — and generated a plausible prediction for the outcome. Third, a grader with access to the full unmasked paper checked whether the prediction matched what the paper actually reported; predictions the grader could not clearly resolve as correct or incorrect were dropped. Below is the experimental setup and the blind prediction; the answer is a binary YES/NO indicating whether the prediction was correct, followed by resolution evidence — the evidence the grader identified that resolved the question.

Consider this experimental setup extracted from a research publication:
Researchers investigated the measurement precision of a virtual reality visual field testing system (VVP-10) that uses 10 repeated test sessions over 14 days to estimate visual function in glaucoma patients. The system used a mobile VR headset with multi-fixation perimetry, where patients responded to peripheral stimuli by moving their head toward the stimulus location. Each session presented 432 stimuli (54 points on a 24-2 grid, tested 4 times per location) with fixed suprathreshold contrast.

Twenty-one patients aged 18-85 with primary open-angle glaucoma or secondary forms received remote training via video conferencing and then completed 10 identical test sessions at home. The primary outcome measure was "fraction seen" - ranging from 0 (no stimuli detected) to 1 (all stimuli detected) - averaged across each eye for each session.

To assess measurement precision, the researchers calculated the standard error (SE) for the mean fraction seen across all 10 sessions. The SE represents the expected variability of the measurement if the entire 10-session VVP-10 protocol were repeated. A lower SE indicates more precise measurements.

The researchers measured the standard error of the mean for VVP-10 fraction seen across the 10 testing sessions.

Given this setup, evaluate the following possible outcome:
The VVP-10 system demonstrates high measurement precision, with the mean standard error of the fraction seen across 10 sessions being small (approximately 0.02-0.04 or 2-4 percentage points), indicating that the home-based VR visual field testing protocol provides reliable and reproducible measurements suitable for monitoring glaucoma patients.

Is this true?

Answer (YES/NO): NO